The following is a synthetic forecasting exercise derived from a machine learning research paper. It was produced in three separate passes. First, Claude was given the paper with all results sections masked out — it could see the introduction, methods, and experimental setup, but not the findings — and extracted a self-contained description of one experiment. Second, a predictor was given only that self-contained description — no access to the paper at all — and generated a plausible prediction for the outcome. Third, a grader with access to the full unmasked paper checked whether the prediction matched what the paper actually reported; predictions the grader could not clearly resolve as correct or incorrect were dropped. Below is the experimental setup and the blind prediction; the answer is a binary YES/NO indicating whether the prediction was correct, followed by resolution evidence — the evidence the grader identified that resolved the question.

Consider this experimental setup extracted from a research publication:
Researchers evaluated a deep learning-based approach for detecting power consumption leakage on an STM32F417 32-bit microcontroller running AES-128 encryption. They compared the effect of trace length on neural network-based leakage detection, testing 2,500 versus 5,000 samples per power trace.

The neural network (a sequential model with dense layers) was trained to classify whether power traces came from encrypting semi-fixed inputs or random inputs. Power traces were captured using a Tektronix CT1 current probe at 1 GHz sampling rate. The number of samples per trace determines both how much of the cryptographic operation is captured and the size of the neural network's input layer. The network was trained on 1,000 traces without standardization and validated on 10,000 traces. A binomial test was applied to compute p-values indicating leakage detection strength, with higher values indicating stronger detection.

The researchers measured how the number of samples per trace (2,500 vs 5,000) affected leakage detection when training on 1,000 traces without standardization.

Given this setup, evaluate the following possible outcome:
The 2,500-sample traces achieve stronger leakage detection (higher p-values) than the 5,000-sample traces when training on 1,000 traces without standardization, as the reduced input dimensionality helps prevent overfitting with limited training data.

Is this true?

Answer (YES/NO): YES